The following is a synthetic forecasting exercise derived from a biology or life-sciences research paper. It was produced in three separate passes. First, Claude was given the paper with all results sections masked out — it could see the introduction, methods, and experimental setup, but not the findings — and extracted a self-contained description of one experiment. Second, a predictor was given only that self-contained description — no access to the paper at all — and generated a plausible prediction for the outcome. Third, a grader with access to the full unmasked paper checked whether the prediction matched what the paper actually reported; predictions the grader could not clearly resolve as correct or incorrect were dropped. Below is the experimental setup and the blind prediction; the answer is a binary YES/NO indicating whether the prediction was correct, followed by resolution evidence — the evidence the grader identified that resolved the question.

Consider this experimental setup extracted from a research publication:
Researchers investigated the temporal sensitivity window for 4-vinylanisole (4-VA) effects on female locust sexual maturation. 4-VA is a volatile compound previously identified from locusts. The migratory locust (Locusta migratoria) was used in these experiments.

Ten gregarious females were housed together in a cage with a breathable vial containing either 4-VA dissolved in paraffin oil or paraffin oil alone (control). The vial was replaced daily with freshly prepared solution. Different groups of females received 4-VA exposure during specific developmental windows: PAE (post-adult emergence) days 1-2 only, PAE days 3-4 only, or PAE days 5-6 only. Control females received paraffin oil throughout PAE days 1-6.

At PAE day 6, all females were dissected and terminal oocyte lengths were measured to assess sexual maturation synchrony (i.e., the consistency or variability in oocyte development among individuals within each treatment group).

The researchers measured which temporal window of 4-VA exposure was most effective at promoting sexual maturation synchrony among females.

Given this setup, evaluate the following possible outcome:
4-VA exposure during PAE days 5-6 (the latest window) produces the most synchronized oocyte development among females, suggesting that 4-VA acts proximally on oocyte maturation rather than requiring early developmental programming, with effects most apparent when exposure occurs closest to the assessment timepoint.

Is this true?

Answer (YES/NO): NO